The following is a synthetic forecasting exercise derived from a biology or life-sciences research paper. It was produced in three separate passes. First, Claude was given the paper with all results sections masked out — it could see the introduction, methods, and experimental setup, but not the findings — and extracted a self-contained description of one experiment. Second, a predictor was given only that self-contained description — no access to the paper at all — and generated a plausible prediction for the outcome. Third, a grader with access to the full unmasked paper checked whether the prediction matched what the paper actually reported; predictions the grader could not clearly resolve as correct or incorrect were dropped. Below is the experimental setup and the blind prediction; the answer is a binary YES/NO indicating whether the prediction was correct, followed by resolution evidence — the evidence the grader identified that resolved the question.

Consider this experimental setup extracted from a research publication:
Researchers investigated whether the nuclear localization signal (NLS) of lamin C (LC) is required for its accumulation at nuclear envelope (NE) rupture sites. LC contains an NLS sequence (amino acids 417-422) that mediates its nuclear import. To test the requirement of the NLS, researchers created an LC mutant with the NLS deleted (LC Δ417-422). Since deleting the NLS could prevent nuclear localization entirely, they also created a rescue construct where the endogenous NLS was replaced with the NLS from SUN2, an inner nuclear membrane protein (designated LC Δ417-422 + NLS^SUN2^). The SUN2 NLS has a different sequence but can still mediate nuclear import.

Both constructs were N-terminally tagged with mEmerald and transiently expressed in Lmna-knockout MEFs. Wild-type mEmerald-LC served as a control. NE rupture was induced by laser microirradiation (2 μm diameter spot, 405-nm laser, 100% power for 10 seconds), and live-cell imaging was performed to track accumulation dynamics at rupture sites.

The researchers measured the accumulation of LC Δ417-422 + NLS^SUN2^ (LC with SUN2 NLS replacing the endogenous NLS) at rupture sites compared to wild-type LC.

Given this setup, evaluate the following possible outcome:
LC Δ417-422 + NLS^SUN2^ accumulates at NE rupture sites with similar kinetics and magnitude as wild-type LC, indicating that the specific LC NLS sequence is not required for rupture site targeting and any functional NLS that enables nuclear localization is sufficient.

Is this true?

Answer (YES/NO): YES